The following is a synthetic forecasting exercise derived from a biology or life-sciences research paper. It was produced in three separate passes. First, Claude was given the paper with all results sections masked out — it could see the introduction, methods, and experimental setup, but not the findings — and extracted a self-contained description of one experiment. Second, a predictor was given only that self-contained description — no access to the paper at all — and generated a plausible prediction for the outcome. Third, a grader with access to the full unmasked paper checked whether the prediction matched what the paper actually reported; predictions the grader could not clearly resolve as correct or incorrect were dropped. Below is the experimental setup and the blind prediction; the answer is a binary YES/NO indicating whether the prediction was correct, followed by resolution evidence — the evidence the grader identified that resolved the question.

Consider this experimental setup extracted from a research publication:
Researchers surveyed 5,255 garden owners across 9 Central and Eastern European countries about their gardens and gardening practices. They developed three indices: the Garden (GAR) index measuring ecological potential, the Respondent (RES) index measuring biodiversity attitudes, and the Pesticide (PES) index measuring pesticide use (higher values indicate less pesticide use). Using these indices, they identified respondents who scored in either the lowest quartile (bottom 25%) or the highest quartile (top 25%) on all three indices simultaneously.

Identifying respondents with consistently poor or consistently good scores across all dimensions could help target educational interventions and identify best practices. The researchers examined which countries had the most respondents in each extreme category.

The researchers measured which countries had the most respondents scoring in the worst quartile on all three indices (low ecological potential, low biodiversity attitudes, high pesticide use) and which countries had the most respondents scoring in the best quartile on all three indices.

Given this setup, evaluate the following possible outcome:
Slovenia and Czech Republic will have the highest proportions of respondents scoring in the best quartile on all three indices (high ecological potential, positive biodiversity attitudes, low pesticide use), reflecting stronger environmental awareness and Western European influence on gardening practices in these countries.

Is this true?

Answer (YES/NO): YES